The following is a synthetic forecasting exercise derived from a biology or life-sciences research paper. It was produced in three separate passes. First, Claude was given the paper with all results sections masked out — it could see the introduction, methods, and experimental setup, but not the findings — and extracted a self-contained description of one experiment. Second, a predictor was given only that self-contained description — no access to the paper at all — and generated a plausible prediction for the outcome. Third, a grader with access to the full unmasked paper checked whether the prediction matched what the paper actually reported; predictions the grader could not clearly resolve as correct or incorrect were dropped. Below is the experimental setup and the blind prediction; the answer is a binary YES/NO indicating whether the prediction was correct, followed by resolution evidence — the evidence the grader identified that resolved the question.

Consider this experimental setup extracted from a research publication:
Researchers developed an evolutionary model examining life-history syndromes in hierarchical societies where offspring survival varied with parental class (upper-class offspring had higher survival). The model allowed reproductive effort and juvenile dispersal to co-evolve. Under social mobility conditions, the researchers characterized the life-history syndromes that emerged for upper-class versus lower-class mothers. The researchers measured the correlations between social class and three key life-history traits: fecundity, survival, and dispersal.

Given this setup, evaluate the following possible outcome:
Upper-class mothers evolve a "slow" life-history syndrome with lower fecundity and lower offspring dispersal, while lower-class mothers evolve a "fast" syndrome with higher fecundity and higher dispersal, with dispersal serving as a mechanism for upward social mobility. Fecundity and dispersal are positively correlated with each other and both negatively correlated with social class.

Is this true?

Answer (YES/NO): NO